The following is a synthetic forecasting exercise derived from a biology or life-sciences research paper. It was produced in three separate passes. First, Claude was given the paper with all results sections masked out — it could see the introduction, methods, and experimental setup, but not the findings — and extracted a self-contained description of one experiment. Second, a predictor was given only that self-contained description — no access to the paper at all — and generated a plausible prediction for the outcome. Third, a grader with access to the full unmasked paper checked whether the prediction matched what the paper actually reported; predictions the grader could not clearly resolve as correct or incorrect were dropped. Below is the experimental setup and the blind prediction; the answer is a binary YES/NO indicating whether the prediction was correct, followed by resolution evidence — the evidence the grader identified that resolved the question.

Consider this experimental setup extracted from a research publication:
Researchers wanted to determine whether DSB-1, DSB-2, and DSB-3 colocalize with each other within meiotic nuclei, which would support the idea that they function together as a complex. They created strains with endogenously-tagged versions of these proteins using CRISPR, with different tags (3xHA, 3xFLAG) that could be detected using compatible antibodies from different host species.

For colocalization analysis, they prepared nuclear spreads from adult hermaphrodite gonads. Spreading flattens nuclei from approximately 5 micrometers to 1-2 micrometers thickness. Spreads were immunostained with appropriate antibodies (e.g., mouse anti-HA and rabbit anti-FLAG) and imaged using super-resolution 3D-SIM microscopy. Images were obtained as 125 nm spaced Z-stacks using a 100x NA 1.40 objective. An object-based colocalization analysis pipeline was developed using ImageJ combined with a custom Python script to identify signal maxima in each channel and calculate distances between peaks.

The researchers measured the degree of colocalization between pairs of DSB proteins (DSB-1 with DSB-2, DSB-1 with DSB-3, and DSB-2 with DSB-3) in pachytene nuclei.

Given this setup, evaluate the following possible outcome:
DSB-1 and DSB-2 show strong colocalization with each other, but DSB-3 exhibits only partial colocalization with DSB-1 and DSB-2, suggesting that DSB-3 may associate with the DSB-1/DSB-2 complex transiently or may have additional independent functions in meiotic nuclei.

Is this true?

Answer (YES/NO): NO